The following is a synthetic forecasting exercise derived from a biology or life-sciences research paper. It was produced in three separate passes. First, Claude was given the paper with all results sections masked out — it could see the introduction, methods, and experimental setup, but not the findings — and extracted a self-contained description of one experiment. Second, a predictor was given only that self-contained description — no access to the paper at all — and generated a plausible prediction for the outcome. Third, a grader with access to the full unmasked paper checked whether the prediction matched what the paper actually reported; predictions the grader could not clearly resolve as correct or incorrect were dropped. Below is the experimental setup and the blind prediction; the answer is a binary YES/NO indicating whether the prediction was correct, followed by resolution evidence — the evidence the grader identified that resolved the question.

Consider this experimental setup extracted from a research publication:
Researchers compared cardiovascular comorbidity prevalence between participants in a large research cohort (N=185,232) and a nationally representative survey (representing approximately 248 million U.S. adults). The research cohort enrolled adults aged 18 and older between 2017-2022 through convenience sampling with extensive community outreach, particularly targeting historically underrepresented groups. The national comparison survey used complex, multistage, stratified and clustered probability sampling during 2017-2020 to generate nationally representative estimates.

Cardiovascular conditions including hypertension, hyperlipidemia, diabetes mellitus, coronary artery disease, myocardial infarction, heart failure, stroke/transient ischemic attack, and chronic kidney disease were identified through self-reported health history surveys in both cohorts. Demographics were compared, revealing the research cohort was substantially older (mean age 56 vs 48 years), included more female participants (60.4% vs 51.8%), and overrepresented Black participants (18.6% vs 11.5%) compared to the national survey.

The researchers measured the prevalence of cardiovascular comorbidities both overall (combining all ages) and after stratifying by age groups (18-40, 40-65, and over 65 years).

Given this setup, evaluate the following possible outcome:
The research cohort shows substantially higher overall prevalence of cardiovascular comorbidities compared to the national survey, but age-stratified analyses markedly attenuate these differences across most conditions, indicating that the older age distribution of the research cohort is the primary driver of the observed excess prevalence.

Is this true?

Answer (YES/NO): NO